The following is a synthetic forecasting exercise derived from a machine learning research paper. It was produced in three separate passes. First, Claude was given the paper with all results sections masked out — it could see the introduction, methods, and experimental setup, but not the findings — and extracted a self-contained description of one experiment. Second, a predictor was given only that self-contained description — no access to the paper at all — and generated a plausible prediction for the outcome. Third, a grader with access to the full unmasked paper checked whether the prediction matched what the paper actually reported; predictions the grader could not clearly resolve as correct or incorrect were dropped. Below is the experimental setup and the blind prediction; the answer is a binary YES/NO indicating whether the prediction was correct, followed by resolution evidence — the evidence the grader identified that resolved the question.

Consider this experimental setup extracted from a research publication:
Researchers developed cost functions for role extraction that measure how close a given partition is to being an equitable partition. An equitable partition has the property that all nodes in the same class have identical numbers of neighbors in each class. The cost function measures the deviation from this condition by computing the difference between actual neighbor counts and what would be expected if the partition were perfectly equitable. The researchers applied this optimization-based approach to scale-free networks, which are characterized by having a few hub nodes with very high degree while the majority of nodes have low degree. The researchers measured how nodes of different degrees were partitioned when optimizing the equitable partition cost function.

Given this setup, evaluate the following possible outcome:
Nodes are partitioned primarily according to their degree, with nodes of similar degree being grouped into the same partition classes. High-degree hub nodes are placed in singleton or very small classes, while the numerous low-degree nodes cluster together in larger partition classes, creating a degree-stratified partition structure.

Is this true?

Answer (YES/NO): YES